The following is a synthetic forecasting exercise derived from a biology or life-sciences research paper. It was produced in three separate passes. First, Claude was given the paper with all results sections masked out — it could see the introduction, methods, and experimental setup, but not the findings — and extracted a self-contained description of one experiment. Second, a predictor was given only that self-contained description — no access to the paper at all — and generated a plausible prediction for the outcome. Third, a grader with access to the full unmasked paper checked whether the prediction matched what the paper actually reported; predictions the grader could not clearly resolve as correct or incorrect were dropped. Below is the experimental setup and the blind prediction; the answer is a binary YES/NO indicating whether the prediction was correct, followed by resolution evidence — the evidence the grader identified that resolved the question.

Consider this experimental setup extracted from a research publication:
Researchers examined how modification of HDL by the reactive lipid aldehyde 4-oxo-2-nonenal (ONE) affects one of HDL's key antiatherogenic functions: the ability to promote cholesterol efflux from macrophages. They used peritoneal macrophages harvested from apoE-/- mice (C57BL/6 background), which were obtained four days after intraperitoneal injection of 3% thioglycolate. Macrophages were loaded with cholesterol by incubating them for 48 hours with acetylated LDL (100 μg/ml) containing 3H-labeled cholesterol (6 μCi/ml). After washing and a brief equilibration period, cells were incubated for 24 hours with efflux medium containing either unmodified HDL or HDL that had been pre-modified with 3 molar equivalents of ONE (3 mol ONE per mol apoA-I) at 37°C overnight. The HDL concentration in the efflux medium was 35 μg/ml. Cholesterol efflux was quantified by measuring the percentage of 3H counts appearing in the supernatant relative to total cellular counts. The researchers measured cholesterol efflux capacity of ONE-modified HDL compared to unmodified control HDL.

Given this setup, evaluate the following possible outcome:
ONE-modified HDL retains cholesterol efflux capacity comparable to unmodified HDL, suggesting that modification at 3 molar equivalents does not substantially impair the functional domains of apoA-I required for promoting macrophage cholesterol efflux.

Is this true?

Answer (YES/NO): YES